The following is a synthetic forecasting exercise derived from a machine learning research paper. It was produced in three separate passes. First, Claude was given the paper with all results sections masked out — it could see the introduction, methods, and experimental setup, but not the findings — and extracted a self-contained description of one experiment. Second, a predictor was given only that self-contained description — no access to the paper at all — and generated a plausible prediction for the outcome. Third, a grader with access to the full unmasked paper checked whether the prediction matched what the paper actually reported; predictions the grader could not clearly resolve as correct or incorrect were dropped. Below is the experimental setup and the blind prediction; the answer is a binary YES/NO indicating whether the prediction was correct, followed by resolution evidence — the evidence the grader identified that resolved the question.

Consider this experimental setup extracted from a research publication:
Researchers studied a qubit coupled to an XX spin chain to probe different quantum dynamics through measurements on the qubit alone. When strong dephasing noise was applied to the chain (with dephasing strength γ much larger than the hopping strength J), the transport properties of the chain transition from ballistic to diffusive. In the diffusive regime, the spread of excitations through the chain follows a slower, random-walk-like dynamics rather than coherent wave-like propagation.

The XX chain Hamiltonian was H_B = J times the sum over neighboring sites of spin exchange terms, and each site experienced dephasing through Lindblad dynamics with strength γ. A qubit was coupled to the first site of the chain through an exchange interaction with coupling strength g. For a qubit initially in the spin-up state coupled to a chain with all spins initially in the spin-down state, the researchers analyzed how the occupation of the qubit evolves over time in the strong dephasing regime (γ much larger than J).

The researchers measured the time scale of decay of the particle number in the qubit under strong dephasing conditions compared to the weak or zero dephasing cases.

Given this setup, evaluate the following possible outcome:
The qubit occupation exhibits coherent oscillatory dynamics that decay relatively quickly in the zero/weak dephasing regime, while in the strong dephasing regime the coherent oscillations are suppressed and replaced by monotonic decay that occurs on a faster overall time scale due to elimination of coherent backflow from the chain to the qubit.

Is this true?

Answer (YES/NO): NO